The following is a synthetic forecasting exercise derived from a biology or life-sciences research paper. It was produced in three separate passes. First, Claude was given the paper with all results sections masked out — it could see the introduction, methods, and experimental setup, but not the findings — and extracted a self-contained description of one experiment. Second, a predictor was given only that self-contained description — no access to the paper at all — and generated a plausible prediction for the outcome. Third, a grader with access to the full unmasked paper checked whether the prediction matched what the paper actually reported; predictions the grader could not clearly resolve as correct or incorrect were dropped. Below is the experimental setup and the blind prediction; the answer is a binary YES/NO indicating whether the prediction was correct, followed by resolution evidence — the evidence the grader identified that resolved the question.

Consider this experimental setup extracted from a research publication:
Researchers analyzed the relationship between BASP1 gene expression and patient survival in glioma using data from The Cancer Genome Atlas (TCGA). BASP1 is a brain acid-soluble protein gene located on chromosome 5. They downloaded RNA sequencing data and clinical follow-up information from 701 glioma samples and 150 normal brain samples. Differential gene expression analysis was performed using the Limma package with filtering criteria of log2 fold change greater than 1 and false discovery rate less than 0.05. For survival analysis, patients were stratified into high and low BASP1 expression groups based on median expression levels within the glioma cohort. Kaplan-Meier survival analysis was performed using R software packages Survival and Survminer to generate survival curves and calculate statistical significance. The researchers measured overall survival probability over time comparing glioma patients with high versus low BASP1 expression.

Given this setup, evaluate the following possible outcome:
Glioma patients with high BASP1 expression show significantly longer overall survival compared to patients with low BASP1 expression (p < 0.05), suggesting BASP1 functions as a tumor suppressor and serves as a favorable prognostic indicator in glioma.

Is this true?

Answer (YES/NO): NO